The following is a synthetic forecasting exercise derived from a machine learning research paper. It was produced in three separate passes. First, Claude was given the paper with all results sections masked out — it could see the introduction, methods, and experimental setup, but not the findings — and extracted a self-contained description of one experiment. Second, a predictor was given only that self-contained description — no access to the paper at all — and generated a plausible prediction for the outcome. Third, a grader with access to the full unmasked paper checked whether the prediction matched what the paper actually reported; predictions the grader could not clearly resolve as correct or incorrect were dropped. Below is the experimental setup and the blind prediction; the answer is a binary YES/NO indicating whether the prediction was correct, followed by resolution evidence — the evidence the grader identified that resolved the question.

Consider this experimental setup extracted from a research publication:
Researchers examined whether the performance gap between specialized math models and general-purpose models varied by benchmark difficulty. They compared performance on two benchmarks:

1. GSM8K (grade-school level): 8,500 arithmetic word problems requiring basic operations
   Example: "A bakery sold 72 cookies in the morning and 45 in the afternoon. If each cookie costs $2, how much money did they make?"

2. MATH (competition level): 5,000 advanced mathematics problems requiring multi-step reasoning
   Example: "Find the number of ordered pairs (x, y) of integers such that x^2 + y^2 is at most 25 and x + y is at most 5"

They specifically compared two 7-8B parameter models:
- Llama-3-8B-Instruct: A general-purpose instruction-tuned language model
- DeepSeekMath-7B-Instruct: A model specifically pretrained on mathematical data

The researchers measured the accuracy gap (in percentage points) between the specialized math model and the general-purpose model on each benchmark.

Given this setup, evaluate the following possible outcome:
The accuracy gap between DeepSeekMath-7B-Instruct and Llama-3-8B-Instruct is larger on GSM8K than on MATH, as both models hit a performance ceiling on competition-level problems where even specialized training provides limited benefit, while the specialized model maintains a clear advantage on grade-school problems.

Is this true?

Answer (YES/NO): NO